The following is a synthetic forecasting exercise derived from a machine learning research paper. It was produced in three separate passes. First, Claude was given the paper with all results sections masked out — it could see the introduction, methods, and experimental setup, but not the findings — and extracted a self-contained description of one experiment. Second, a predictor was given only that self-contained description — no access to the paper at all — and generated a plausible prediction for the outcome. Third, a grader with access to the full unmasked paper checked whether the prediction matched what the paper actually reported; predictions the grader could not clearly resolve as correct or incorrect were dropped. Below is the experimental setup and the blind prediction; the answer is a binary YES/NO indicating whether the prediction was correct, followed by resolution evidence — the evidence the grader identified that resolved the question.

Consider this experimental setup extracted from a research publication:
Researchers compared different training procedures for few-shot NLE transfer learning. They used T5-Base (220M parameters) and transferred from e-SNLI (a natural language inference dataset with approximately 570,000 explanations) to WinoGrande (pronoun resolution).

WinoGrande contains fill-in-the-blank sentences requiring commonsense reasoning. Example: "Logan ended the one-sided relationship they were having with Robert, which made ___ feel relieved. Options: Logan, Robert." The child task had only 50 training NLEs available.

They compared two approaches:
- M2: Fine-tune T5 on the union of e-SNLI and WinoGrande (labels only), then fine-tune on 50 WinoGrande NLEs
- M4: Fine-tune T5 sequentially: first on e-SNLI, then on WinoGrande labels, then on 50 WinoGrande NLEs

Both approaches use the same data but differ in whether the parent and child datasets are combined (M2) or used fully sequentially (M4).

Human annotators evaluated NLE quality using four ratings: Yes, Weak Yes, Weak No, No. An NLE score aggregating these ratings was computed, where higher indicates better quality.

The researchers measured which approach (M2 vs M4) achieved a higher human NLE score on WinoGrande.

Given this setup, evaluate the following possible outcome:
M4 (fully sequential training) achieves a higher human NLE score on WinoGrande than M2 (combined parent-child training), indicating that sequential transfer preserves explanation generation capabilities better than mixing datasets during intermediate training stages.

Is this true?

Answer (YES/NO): NO